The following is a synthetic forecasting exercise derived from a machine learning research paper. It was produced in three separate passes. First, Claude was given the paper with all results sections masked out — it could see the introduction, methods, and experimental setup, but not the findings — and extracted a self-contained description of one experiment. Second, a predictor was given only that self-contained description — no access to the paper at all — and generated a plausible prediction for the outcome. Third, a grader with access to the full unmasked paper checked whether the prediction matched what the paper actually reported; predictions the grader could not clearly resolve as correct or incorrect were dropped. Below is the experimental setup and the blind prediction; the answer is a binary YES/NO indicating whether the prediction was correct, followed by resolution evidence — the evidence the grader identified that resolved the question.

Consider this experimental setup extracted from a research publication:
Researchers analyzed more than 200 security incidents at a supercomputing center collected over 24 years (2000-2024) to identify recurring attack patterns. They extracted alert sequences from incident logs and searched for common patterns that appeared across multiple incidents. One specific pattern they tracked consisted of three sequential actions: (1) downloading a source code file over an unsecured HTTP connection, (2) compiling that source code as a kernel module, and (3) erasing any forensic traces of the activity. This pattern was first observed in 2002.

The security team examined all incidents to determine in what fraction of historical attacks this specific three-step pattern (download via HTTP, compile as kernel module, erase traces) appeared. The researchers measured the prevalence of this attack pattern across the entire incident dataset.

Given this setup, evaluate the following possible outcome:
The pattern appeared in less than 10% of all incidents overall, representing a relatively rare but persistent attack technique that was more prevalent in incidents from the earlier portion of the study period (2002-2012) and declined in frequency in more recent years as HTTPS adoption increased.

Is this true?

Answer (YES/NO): NO